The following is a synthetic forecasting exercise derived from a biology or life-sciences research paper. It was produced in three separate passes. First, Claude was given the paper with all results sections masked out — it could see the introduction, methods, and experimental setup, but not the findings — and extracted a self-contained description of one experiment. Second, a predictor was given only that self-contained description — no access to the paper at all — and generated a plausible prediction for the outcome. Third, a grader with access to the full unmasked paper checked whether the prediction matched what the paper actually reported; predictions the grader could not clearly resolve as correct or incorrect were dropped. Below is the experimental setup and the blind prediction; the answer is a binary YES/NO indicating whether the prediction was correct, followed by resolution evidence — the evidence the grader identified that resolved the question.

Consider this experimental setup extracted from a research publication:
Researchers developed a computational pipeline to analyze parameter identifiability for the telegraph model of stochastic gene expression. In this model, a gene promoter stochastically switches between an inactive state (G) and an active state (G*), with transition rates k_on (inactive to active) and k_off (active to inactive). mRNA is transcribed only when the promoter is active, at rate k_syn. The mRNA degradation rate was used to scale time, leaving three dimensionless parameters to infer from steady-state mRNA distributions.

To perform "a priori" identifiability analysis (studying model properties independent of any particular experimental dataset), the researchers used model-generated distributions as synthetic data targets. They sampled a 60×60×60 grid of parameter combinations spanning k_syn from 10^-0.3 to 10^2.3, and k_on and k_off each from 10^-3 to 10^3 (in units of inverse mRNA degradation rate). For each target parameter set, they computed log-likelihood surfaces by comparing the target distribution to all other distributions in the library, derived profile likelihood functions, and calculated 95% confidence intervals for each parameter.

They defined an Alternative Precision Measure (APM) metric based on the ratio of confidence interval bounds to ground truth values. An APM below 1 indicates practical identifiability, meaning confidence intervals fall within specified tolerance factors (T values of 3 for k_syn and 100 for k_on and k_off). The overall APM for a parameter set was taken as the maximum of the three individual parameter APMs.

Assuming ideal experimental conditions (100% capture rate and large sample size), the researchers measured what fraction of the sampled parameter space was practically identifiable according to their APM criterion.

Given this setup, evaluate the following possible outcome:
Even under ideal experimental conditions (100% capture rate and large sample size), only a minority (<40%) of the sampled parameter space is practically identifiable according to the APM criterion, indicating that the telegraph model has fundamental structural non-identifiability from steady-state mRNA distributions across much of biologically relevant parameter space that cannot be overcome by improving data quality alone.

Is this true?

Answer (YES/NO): NO